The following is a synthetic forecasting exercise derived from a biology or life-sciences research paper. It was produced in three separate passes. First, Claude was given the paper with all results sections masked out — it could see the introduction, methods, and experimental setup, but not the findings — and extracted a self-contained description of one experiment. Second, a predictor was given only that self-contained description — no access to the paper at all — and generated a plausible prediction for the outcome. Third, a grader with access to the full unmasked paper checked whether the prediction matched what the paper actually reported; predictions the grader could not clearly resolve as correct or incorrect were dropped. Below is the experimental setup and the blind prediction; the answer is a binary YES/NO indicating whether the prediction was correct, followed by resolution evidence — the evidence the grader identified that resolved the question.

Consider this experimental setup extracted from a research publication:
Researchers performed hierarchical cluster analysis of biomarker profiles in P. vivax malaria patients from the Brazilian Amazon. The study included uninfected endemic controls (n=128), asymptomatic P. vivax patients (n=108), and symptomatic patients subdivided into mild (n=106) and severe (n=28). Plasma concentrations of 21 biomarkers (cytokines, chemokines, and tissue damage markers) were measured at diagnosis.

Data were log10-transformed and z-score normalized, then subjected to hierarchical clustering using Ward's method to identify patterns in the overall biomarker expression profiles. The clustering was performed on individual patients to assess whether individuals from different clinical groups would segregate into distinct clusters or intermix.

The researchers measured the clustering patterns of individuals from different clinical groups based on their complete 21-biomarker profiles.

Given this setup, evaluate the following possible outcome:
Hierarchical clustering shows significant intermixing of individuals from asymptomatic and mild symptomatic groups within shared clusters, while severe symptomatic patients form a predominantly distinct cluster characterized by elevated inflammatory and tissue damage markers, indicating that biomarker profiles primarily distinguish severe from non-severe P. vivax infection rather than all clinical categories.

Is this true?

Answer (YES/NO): NO